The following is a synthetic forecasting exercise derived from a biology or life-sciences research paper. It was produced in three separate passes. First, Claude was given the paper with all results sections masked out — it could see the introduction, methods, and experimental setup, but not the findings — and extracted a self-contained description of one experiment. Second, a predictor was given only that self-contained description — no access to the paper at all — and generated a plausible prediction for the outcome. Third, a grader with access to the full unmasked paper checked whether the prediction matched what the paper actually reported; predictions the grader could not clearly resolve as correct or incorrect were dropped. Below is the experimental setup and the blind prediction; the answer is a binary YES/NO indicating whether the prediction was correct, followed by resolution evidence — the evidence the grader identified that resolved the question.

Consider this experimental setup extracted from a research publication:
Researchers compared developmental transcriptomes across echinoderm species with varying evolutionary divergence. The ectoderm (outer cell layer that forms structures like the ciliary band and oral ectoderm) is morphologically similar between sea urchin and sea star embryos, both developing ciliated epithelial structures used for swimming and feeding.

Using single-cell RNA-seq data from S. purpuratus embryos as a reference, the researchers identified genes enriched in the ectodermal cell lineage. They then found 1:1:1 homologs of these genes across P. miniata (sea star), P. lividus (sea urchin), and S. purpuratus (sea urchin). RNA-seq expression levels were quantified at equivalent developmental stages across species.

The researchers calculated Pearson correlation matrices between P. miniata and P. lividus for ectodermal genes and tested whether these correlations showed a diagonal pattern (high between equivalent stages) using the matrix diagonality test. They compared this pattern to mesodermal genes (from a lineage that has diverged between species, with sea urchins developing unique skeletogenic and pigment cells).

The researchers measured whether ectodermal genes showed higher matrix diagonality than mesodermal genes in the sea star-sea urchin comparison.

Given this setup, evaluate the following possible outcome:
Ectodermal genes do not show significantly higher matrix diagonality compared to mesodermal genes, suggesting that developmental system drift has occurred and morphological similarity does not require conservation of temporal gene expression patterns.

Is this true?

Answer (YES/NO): NO